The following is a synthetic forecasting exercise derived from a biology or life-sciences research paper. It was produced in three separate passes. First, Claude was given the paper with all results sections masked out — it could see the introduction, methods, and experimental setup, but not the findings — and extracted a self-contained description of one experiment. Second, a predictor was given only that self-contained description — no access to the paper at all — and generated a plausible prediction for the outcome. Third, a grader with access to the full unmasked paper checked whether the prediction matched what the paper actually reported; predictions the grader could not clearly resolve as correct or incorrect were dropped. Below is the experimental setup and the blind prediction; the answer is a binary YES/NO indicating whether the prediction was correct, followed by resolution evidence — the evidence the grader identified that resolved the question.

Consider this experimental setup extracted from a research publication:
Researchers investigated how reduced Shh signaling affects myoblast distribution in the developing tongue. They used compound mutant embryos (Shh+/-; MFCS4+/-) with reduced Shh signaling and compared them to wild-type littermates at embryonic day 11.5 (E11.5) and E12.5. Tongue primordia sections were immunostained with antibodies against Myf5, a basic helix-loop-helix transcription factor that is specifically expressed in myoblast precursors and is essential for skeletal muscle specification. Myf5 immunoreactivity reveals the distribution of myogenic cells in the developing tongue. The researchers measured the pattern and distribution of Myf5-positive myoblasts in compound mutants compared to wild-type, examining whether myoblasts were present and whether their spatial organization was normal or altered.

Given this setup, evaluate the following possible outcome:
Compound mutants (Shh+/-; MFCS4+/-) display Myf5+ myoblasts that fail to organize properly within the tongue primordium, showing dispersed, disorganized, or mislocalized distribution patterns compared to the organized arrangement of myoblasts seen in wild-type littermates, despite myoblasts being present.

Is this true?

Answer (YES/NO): NO